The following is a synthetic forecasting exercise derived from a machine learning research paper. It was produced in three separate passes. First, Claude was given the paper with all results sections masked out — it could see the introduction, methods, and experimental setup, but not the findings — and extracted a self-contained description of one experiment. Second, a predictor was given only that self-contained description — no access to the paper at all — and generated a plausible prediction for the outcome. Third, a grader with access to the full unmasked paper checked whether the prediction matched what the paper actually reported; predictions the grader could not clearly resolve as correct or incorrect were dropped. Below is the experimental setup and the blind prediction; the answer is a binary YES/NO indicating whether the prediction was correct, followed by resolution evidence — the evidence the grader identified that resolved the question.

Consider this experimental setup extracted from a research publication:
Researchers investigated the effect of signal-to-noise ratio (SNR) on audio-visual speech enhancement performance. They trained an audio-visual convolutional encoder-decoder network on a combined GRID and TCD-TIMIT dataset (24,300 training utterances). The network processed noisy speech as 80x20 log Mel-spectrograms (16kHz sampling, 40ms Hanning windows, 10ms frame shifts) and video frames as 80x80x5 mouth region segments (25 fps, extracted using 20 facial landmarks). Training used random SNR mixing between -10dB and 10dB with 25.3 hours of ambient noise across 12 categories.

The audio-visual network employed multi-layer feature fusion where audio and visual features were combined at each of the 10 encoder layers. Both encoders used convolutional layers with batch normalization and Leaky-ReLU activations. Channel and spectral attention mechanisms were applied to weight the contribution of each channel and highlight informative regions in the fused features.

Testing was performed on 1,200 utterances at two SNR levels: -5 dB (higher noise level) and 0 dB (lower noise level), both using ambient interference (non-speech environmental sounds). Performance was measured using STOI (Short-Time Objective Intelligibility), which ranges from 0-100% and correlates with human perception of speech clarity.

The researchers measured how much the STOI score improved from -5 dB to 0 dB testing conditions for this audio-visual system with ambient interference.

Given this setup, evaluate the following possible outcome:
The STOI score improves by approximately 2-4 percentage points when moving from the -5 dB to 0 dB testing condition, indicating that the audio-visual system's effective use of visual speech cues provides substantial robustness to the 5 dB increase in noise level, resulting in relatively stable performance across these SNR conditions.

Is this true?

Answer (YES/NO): YES